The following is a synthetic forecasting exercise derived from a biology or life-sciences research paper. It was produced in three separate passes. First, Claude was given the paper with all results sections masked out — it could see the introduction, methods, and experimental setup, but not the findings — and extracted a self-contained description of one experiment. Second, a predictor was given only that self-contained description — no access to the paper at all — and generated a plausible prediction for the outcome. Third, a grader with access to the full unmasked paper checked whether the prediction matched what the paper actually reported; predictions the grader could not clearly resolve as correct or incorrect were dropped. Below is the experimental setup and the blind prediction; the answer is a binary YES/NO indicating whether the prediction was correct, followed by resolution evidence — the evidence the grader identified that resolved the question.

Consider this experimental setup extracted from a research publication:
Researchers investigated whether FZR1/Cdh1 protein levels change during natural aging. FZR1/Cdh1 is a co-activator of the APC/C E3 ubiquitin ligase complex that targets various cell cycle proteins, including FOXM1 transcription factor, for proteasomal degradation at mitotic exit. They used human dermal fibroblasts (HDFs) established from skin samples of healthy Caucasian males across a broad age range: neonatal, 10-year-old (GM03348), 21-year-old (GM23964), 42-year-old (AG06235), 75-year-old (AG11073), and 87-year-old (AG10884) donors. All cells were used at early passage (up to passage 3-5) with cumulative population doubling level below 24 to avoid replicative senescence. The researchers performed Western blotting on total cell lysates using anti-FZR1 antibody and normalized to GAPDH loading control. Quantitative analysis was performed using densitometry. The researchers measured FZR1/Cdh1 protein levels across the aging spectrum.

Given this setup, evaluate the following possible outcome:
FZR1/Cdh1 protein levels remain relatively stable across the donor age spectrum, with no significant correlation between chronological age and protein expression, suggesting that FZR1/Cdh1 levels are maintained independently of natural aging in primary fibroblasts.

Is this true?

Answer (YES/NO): NO